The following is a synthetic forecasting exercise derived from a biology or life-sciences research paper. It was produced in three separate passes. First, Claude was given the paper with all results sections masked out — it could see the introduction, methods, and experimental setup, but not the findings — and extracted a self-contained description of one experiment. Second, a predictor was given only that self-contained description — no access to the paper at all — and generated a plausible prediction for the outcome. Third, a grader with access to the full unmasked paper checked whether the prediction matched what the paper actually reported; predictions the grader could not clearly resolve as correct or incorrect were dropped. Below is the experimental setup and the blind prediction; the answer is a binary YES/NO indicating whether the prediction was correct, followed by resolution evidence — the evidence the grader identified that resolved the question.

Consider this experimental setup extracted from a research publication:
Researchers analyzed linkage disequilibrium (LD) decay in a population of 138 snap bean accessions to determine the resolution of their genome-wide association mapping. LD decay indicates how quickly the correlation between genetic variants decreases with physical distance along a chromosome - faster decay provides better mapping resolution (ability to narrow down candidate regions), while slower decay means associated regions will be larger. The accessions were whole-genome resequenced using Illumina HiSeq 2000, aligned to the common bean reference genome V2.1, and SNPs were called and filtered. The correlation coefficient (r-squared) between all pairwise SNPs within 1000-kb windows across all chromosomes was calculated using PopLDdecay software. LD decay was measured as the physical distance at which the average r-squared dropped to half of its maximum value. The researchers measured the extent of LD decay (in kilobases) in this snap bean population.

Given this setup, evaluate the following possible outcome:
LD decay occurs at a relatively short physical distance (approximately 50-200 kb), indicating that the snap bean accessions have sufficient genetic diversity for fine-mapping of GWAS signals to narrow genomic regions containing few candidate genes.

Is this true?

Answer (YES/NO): NO